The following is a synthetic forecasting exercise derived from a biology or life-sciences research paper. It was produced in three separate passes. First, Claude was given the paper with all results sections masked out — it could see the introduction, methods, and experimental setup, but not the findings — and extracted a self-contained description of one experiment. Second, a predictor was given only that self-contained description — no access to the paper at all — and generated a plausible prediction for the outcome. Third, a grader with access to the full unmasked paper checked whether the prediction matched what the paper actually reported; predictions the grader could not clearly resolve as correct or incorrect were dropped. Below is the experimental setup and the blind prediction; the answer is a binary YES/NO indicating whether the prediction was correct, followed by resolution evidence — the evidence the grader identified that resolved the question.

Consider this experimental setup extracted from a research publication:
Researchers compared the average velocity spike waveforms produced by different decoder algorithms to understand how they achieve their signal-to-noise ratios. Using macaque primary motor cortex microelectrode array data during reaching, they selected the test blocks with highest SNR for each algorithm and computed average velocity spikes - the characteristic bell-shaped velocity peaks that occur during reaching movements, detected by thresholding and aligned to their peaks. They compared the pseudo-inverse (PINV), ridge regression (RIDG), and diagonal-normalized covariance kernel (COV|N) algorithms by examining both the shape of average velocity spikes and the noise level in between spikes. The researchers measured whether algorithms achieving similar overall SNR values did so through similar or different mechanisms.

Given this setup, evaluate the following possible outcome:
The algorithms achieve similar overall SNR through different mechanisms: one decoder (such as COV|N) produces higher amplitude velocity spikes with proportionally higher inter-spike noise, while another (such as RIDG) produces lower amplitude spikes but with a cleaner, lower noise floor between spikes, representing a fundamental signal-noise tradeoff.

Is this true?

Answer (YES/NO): YES